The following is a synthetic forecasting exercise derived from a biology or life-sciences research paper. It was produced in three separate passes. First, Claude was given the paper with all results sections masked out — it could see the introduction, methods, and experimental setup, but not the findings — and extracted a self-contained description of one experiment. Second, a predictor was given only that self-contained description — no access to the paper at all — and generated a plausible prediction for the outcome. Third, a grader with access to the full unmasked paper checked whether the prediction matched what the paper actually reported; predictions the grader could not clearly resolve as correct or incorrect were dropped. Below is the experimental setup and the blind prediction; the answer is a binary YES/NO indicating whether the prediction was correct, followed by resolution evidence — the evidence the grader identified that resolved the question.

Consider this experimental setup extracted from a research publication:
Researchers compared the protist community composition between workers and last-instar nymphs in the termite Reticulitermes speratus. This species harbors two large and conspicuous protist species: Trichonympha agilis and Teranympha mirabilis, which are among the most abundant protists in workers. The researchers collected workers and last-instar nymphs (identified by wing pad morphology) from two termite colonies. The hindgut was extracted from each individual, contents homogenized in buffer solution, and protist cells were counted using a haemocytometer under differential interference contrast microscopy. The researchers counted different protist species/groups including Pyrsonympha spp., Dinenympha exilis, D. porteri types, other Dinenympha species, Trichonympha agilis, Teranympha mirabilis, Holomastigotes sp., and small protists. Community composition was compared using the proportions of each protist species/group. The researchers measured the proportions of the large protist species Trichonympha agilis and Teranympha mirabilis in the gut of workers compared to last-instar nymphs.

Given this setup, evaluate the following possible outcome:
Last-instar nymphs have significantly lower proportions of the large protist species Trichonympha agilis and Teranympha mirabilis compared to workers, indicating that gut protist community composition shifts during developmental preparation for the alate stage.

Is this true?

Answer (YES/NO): NO